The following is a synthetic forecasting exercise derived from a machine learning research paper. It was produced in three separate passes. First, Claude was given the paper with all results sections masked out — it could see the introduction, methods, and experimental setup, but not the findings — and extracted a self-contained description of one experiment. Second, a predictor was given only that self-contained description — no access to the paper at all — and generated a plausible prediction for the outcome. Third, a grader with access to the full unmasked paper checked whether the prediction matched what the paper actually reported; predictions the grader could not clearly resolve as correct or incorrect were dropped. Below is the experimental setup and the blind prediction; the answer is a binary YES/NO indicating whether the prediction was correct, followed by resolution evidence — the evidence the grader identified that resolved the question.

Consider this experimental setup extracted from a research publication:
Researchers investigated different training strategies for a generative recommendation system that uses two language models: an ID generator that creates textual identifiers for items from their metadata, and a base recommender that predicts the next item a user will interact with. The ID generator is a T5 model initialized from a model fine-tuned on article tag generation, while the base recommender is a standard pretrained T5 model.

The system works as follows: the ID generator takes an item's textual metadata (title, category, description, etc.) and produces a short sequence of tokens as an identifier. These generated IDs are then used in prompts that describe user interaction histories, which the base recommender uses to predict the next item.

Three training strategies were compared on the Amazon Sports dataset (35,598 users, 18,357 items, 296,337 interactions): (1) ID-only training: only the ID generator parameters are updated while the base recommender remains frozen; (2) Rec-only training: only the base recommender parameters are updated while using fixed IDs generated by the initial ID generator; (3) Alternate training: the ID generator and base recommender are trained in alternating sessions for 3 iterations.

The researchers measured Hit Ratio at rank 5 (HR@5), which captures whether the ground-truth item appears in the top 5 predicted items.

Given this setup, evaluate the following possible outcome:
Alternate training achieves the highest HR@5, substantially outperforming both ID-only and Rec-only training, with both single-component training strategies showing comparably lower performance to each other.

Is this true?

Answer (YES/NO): NO